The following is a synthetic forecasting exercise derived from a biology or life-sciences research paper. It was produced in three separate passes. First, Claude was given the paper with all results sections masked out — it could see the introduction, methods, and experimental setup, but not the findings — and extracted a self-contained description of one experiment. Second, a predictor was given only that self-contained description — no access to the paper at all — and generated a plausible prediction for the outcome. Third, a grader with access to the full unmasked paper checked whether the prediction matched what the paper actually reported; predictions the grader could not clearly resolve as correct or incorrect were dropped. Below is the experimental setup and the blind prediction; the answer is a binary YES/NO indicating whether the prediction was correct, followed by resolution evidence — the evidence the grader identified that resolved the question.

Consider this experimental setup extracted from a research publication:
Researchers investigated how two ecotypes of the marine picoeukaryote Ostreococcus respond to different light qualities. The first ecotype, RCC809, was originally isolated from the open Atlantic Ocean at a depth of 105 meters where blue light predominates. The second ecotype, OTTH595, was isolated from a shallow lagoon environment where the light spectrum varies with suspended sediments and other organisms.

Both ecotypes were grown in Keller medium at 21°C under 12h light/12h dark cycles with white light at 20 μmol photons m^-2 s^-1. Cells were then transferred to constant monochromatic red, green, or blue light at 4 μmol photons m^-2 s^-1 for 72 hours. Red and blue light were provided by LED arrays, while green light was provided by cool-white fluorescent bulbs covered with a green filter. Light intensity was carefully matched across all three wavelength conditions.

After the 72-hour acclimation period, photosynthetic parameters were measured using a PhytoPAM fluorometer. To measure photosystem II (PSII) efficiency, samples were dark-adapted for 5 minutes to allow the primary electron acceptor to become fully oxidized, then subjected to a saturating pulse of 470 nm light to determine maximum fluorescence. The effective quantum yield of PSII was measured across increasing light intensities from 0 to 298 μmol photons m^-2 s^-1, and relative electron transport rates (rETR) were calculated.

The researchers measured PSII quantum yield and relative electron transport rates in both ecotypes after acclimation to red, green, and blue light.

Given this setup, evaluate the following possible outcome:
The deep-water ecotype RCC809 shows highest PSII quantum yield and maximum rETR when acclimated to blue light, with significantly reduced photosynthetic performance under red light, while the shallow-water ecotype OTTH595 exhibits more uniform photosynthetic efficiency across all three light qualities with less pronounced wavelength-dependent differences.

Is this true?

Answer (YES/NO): NO